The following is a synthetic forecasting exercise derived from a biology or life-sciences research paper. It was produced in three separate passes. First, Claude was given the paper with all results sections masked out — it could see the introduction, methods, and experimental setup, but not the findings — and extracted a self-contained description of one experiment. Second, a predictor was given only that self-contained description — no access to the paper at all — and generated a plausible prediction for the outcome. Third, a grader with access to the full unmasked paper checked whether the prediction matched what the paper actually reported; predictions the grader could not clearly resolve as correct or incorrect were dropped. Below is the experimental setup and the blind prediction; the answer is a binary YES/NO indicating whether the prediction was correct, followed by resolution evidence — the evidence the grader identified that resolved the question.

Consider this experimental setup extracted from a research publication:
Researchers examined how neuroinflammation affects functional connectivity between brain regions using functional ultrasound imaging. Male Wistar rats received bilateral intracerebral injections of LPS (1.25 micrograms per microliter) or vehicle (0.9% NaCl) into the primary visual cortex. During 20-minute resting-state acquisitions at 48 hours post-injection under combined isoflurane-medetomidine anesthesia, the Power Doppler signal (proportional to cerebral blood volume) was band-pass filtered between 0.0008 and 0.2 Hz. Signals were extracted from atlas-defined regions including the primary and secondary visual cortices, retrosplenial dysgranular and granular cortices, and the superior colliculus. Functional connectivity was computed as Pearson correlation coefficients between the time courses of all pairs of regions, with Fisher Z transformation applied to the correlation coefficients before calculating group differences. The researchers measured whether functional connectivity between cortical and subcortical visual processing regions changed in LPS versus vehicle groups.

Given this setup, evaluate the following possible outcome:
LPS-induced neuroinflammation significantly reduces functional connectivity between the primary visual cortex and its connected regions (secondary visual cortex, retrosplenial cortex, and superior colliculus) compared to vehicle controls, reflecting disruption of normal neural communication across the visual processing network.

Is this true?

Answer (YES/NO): NO